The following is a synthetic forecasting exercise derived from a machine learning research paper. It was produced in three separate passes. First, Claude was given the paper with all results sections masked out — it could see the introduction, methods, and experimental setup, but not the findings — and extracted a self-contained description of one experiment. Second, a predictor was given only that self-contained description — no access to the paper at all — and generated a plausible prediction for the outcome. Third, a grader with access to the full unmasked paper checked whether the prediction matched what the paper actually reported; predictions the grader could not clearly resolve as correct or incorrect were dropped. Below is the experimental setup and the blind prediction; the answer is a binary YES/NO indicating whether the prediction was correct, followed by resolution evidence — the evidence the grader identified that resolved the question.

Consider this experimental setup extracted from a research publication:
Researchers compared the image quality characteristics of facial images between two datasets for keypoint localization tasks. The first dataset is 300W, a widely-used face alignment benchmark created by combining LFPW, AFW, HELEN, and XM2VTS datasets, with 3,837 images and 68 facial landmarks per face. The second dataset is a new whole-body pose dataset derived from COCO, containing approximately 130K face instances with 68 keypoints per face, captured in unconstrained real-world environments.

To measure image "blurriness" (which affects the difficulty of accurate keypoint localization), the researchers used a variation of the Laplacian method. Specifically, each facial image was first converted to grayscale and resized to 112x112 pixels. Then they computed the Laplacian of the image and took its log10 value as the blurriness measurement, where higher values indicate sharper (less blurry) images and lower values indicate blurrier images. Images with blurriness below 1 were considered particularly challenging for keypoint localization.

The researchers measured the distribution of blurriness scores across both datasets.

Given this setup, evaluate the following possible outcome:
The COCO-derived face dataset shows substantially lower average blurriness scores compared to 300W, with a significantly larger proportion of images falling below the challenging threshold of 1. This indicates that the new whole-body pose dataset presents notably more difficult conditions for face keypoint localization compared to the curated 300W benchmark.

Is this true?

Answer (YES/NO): NO